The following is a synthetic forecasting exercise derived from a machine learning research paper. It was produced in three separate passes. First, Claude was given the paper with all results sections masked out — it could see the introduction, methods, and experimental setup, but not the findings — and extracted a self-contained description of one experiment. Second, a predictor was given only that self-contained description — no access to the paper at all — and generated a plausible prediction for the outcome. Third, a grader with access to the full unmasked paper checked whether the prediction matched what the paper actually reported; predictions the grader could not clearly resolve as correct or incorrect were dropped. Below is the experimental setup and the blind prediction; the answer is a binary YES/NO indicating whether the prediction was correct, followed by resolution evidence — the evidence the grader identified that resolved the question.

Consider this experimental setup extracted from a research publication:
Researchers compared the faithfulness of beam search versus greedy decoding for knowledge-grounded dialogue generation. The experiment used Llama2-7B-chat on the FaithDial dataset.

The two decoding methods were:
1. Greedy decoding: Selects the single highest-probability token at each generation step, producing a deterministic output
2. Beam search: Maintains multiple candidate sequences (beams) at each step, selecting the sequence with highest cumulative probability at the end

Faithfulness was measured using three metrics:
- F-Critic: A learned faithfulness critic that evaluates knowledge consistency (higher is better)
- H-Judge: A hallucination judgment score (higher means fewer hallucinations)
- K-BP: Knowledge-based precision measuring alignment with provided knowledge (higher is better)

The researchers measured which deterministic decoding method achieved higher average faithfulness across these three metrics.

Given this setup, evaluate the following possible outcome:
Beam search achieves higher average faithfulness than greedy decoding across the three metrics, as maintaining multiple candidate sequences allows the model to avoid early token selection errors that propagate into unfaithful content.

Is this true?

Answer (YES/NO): YES